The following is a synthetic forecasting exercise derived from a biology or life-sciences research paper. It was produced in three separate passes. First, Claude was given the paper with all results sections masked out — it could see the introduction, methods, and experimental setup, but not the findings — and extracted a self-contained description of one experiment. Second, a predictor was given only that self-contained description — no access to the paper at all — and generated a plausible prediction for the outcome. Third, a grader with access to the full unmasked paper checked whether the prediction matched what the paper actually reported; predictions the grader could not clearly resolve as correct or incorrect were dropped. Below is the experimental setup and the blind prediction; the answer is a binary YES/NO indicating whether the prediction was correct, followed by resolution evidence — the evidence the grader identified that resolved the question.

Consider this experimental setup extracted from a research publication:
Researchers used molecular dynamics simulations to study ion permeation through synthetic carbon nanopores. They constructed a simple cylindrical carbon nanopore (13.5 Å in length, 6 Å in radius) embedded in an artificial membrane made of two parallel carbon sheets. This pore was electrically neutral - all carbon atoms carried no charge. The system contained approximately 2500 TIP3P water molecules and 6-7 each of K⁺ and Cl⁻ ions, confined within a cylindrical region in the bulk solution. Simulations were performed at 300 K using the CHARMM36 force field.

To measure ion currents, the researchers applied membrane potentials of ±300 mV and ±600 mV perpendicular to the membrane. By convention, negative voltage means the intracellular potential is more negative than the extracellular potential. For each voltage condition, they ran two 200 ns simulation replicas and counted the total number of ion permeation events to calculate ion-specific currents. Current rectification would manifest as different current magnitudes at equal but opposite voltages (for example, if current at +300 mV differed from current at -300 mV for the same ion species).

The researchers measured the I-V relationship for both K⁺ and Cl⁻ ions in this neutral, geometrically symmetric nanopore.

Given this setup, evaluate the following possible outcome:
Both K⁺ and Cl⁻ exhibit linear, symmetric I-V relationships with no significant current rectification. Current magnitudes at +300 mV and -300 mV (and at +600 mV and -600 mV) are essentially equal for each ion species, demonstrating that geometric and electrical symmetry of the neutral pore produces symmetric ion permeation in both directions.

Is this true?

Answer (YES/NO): YES